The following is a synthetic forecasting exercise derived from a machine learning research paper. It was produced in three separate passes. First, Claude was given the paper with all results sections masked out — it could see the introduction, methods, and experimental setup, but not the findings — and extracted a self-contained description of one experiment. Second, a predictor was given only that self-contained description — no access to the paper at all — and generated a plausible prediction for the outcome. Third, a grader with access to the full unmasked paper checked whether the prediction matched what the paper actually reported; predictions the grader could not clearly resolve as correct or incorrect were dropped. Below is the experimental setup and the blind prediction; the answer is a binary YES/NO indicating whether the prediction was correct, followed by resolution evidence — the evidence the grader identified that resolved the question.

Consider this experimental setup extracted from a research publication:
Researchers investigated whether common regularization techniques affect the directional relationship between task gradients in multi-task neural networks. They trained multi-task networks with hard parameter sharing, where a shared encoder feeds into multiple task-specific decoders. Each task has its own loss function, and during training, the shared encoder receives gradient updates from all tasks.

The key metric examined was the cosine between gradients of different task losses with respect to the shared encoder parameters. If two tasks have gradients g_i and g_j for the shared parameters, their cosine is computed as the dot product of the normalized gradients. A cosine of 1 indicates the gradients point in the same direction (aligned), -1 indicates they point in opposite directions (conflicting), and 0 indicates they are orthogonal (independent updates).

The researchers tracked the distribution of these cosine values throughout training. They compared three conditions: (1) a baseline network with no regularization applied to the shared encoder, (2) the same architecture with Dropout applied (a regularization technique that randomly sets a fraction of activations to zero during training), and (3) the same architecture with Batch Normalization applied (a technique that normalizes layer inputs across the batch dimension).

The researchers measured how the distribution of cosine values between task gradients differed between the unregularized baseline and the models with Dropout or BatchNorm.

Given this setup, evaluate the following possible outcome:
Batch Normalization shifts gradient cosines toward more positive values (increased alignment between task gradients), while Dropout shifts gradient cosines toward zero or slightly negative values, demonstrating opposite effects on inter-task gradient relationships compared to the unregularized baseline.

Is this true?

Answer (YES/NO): NO